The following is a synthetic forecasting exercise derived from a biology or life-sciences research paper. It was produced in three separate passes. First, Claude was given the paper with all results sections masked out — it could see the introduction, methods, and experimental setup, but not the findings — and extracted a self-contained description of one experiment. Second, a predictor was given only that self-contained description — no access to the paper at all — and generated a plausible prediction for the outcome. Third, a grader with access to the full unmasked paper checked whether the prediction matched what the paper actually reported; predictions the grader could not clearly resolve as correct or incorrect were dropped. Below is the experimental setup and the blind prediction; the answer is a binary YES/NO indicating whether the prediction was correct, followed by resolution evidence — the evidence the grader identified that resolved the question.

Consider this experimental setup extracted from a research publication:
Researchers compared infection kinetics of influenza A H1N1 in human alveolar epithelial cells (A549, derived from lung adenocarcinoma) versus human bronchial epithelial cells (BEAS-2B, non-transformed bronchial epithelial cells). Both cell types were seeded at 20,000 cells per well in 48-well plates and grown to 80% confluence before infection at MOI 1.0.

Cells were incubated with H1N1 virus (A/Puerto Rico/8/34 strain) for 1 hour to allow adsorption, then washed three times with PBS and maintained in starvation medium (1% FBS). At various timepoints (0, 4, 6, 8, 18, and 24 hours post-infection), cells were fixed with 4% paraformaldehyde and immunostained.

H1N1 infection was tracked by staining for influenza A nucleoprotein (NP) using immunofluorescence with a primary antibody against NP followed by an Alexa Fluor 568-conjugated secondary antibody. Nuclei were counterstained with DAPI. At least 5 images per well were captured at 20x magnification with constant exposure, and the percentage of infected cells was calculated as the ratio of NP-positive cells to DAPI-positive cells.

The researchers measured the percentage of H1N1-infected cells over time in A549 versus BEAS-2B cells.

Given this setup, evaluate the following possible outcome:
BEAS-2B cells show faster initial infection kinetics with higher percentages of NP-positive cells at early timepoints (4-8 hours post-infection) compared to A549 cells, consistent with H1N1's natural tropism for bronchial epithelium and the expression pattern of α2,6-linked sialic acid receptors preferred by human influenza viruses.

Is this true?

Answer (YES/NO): YES